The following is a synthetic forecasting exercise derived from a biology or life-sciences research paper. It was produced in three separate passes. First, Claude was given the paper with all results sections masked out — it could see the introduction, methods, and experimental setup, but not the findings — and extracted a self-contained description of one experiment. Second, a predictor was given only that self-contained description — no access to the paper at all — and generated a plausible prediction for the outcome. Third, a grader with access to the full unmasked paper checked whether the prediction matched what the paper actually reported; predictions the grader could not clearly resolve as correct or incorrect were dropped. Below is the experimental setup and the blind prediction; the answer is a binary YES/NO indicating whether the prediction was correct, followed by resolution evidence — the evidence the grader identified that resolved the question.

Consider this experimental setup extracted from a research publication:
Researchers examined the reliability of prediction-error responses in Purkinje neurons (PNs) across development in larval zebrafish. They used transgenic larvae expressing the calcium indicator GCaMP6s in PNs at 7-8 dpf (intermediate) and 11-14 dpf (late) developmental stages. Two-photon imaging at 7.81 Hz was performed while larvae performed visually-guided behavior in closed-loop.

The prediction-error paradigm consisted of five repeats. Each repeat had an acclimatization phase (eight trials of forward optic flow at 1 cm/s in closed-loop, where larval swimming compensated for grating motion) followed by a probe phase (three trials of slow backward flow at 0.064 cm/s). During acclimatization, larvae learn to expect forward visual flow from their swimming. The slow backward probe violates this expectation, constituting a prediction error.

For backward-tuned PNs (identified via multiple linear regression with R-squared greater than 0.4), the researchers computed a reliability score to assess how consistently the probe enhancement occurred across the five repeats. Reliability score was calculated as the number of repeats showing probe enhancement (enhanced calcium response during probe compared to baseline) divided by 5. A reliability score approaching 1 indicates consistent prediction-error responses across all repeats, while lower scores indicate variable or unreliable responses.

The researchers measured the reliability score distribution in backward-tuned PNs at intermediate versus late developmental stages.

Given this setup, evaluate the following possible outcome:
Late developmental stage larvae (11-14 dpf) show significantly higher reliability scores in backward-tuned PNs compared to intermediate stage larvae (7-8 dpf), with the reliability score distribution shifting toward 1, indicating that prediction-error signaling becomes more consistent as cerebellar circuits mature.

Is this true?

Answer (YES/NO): NO